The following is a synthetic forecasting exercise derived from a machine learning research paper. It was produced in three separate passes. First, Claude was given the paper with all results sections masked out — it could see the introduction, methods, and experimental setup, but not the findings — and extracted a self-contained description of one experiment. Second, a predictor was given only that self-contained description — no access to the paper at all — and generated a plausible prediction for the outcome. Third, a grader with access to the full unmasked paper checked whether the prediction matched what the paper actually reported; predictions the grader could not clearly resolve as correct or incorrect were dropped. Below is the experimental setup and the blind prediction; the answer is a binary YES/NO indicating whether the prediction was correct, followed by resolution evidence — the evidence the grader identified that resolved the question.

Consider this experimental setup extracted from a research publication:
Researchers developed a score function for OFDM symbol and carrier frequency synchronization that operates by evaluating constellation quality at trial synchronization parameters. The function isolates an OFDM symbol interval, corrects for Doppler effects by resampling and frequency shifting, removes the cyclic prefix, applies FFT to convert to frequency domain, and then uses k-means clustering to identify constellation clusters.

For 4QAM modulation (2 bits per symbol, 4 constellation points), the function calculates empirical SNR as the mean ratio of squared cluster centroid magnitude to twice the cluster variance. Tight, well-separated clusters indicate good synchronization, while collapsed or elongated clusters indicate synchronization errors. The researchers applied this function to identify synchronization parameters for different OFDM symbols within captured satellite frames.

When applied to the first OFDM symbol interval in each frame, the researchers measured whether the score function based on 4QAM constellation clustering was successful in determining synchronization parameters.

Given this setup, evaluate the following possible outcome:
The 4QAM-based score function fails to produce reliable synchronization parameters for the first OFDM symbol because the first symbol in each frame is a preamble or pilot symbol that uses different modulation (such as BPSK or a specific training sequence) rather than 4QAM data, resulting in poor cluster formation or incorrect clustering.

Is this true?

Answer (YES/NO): YES